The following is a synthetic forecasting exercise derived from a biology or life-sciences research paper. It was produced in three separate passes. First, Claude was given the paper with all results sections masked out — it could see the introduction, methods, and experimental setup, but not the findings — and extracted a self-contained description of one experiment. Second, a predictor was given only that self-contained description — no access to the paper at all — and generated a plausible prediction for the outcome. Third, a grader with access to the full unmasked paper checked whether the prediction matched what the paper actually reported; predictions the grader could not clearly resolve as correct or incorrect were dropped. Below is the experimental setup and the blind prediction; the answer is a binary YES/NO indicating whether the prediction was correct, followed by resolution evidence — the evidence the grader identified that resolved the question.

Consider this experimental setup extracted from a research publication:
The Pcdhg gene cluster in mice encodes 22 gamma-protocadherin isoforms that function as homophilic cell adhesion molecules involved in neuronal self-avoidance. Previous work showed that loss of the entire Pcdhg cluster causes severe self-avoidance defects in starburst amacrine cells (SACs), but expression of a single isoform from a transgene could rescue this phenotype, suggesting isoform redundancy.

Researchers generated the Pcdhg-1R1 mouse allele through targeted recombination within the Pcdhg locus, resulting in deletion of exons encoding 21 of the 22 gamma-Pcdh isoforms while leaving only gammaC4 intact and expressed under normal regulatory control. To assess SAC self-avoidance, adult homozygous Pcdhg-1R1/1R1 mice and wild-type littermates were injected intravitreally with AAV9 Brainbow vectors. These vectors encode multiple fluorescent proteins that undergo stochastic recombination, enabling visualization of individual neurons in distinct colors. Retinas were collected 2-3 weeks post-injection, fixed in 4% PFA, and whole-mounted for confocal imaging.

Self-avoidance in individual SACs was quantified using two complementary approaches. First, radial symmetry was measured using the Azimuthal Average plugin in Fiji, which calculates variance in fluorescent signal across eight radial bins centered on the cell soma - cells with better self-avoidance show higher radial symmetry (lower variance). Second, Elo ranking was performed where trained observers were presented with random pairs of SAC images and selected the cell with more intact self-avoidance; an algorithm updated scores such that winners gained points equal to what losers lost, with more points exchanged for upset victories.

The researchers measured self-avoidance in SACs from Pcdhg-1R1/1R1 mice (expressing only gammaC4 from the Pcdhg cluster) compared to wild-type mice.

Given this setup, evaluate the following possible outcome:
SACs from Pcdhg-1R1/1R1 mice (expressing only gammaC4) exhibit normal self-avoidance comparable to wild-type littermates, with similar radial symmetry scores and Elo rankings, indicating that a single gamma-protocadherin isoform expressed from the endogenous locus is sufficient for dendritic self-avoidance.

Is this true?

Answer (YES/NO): NO